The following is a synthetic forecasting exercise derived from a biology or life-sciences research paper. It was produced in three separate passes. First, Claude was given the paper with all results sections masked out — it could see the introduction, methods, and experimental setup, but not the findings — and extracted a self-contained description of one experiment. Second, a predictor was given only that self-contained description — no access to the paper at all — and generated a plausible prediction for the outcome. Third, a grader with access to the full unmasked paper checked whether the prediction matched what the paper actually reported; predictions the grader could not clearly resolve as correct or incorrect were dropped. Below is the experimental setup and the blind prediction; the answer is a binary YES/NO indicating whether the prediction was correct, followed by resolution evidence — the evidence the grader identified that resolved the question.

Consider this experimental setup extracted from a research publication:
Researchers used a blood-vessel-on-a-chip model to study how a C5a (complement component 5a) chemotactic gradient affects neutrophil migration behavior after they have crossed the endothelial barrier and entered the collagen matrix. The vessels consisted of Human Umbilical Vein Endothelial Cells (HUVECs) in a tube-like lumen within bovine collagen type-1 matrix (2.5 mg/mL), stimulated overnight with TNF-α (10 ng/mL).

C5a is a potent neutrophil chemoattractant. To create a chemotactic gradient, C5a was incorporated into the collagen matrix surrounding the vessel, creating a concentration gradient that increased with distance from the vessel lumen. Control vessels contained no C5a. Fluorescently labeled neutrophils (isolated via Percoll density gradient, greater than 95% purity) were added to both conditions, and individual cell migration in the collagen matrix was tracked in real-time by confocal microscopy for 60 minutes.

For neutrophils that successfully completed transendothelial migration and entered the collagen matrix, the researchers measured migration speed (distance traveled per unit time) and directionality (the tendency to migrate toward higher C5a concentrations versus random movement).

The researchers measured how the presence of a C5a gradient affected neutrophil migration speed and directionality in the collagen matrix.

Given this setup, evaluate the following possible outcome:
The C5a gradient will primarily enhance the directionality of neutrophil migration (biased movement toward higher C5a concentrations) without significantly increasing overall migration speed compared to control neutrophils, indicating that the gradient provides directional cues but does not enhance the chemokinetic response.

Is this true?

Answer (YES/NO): YES